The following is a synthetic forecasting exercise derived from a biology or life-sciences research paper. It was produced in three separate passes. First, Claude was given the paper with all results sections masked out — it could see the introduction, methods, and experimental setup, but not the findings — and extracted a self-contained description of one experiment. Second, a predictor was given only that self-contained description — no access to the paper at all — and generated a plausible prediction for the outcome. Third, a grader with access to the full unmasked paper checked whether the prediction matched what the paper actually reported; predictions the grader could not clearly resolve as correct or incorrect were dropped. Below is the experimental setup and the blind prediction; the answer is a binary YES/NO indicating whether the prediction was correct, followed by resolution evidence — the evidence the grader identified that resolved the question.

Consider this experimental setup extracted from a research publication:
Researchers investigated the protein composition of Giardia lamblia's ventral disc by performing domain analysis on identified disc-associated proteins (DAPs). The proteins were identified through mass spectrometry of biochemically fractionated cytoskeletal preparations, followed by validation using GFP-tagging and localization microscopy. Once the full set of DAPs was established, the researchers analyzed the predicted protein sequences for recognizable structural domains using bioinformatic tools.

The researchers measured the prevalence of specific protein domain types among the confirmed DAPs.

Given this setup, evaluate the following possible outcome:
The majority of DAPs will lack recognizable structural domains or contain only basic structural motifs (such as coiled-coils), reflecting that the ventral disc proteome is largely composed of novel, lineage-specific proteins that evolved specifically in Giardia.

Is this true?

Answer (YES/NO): NO